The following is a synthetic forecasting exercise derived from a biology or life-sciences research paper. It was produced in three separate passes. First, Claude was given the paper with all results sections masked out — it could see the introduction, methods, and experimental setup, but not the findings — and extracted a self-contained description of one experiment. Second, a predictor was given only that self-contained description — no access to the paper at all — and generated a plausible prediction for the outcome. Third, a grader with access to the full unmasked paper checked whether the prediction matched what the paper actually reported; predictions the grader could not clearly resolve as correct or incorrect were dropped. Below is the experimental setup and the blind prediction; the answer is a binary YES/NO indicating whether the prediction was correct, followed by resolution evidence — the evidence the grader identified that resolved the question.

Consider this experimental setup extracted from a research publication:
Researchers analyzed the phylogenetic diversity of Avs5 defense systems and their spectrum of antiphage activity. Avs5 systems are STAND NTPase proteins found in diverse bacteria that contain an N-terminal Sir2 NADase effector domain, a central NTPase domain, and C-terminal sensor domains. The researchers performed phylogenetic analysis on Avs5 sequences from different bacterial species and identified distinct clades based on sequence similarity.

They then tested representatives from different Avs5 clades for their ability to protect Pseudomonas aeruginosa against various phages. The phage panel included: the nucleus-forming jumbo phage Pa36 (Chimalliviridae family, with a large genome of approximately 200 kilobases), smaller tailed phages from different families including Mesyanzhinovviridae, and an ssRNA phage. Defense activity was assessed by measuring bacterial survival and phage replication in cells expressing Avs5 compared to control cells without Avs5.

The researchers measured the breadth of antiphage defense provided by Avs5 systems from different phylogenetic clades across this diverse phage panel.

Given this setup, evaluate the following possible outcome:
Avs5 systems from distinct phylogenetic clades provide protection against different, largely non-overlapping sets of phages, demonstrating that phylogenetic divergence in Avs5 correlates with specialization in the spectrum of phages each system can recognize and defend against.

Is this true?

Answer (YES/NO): NO